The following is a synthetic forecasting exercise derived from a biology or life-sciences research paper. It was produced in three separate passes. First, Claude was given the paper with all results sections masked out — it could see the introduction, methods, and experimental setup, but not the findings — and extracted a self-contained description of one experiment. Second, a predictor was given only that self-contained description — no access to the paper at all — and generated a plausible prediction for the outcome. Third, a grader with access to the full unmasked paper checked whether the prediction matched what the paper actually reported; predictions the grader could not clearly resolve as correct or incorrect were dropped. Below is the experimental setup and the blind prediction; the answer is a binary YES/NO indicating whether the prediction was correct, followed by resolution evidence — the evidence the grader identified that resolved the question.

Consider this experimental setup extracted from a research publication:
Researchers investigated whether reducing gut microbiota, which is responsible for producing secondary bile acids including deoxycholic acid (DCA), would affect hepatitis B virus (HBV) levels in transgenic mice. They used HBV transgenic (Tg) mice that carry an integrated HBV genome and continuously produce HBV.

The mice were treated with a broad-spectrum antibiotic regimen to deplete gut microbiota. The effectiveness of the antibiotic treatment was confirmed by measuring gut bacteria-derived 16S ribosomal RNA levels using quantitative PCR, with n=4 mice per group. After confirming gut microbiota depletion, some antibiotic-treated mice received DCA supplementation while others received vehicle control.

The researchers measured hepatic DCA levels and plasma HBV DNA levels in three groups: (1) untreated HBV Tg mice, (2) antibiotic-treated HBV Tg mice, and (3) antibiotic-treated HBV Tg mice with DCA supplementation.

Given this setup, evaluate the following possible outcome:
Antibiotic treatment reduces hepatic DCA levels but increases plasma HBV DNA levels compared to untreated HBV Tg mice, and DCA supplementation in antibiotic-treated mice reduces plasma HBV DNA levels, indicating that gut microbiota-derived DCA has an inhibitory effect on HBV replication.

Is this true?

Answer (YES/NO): NO